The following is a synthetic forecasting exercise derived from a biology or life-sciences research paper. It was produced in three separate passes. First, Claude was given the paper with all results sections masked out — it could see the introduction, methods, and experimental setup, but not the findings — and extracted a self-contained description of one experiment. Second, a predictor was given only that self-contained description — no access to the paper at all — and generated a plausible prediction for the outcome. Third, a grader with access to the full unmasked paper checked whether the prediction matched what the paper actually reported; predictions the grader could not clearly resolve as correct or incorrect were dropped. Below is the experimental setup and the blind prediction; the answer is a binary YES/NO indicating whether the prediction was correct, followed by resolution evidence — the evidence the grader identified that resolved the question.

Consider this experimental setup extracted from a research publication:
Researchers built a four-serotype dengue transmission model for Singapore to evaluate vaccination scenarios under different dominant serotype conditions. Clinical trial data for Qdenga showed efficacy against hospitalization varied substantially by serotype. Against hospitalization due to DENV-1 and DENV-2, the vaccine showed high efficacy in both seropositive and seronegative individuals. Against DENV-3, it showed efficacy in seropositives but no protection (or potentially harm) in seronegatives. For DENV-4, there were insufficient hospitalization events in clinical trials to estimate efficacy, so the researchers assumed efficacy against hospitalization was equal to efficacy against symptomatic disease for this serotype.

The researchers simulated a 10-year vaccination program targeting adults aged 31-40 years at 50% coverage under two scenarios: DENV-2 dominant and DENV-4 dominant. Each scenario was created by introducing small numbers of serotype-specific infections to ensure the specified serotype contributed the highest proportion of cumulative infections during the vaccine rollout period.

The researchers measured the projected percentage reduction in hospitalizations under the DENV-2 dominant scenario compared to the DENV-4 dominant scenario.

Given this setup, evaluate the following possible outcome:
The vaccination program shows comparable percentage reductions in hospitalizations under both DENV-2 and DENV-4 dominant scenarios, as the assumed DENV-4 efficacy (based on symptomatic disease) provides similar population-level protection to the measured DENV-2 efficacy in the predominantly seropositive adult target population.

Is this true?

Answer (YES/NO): YES